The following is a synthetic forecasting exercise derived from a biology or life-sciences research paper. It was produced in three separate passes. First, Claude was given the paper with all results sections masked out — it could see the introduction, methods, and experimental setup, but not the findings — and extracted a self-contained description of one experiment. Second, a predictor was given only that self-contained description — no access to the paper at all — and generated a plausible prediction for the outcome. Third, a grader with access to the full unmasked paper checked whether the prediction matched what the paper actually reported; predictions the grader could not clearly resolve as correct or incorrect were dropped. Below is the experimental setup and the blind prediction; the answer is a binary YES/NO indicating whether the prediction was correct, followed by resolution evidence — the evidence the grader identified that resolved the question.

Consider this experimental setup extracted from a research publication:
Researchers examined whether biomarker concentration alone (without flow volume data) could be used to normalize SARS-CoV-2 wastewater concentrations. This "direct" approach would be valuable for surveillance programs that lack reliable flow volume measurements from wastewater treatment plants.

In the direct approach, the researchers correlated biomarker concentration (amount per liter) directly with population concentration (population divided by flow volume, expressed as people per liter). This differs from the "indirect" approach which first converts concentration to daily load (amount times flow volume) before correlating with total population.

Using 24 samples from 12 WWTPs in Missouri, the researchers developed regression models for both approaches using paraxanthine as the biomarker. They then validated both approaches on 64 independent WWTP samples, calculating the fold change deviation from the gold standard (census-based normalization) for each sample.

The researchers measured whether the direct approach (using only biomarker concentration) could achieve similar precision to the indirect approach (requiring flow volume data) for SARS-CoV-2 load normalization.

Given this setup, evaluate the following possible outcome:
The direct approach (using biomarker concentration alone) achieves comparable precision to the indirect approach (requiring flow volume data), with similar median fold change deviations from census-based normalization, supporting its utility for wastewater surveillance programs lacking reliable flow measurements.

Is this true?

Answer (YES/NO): YES